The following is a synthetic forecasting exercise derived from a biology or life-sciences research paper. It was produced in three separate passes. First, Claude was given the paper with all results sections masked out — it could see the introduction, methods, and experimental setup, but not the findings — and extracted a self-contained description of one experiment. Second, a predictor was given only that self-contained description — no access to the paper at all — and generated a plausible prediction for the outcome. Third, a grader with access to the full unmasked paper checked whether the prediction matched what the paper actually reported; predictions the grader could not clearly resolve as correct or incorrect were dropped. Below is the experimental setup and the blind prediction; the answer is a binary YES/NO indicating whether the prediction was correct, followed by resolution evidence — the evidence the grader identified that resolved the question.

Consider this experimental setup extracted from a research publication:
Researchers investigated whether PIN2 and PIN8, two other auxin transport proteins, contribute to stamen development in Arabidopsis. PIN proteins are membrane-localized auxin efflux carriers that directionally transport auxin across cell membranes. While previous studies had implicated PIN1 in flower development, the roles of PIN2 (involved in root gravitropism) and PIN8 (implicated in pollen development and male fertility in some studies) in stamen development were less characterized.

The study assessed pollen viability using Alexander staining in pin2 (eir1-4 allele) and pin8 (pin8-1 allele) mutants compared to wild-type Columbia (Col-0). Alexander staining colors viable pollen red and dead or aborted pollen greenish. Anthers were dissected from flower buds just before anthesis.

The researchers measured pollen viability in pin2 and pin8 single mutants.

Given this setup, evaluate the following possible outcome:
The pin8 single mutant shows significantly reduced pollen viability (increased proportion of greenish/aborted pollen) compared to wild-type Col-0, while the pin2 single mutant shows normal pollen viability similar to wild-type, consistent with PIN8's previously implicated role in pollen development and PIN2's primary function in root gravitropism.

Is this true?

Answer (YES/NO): NO